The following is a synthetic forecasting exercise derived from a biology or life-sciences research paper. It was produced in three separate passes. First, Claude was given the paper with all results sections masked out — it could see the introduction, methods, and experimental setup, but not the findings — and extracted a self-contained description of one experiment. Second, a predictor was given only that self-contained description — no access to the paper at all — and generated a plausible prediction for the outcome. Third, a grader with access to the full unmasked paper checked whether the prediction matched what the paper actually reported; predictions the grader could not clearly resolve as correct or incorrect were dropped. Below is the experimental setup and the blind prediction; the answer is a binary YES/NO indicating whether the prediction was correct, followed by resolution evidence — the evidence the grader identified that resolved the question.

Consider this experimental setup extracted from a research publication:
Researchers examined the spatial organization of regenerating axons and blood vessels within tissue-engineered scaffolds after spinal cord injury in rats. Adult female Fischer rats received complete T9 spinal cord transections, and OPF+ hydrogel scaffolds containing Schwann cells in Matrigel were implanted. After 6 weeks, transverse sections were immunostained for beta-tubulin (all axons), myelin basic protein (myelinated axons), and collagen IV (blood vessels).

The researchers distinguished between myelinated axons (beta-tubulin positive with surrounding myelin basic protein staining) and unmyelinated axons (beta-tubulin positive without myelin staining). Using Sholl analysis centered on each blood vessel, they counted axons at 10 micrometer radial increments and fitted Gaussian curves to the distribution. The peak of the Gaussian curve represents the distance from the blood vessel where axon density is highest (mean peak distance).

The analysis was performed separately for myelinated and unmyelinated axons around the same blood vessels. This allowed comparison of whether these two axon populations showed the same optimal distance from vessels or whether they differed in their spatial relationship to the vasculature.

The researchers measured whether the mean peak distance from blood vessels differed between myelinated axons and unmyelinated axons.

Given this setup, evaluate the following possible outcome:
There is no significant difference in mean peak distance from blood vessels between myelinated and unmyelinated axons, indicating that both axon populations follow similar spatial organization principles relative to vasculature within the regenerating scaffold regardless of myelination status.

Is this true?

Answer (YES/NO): YES